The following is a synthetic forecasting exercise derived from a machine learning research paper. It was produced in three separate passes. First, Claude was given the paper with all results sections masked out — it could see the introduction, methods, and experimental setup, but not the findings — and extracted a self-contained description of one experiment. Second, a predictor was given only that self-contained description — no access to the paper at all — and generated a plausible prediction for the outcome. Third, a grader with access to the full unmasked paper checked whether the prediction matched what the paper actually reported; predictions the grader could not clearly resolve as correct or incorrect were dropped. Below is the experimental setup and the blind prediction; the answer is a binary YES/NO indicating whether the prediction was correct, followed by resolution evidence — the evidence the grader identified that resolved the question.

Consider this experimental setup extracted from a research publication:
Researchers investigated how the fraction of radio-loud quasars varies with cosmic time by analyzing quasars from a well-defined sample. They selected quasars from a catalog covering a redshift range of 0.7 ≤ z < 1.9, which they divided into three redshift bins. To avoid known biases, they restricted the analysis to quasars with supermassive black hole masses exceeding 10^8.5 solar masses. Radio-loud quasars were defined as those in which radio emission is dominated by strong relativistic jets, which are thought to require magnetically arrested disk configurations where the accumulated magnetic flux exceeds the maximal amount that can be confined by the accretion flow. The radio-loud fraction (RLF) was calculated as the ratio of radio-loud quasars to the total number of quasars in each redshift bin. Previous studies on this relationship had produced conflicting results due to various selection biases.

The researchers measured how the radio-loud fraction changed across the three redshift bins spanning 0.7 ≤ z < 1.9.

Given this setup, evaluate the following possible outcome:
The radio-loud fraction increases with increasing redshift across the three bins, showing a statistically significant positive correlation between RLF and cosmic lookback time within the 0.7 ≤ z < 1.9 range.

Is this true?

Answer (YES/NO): NO